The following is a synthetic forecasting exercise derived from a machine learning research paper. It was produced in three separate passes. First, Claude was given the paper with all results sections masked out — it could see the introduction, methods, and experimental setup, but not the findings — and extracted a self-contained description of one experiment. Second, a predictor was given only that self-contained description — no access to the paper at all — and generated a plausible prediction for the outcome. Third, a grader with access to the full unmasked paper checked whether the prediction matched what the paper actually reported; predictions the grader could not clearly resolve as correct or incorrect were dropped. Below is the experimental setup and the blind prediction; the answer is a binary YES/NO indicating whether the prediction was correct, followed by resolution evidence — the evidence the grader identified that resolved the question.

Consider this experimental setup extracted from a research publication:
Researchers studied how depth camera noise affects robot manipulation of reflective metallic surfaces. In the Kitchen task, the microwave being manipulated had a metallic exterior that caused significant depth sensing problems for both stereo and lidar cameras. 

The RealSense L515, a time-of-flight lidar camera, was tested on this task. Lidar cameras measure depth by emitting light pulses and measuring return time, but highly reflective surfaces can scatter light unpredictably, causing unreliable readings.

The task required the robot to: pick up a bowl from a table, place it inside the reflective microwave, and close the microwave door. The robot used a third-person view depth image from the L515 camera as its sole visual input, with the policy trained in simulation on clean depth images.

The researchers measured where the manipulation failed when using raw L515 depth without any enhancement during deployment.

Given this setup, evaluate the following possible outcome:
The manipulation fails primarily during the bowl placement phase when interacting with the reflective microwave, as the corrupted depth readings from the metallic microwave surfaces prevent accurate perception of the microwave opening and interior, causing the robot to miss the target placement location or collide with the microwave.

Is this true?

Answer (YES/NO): NO